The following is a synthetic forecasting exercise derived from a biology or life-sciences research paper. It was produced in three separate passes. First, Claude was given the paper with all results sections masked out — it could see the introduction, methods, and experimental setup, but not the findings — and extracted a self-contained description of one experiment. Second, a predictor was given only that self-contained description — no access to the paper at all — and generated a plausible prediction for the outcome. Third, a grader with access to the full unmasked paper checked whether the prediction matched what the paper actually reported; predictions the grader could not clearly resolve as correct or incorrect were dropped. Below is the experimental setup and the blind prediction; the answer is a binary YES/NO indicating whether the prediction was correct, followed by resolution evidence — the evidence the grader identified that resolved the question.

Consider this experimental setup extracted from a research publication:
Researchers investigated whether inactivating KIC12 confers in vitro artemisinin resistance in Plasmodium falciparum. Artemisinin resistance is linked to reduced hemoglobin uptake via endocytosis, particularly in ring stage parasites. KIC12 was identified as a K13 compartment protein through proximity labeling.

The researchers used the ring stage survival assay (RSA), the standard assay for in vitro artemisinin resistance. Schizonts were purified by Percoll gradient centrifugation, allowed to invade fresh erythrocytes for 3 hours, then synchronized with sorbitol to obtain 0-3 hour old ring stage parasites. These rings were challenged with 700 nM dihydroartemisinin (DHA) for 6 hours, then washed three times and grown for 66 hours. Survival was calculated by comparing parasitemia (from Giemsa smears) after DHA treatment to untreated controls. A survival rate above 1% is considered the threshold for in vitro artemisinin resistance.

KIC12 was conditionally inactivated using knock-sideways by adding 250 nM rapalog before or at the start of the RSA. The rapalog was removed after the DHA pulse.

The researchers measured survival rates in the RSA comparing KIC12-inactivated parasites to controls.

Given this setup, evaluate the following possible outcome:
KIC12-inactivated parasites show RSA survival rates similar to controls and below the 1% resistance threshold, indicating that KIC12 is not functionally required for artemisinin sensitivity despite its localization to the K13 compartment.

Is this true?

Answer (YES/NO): NO